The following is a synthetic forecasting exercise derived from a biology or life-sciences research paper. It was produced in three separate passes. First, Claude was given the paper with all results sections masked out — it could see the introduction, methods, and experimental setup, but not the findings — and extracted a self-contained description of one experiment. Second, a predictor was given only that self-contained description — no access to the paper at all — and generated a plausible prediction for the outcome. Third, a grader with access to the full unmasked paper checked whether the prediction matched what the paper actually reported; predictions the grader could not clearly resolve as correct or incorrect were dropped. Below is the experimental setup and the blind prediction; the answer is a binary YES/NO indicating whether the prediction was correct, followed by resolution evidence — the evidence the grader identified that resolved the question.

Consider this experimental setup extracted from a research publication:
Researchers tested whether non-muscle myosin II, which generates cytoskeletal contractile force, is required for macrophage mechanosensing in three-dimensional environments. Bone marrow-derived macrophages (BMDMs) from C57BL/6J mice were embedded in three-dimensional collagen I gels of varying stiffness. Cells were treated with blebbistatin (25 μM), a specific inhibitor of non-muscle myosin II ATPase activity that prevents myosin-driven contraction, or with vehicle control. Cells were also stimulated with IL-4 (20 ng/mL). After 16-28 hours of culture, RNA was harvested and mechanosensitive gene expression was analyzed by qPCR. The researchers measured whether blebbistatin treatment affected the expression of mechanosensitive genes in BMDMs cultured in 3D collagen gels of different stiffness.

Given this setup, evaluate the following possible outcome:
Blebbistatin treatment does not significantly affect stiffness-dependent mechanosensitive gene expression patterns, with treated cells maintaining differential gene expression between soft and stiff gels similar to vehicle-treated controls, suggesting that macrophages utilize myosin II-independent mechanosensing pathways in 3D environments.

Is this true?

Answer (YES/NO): YES